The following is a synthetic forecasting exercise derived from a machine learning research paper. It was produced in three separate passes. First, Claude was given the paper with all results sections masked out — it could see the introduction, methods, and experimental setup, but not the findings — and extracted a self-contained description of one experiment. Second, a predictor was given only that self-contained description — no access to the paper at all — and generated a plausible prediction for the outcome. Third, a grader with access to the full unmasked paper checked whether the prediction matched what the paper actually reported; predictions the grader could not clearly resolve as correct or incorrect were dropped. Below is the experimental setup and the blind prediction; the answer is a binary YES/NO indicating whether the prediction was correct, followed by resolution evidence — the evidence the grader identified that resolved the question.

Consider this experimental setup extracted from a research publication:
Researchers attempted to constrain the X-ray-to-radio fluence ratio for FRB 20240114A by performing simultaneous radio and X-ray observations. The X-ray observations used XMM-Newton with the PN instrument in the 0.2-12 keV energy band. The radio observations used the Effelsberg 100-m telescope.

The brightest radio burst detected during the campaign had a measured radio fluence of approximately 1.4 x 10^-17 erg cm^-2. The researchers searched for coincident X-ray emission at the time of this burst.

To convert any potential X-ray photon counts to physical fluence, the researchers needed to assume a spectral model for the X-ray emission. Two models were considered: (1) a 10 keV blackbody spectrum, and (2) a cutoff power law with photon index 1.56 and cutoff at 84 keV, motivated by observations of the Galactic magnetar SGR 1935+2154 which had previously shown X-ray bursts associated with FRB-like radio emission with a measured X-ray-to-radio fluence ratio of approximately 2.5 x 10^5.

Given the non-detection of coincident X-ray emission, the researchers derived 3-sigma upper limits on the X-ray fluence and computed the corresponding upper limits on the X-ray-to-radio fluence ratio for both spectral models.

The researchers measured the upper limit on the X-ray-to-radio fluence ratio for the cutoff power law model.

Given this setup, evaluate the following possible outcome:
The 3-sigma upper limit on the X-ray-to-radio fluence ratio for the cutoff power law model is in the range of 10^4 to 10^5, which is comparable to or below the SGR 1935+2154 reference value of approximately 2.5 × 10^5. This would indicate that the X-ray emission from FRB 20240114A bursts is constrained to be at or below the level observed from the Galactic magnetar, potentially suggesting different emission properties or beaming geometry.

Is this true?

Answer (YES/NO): NO